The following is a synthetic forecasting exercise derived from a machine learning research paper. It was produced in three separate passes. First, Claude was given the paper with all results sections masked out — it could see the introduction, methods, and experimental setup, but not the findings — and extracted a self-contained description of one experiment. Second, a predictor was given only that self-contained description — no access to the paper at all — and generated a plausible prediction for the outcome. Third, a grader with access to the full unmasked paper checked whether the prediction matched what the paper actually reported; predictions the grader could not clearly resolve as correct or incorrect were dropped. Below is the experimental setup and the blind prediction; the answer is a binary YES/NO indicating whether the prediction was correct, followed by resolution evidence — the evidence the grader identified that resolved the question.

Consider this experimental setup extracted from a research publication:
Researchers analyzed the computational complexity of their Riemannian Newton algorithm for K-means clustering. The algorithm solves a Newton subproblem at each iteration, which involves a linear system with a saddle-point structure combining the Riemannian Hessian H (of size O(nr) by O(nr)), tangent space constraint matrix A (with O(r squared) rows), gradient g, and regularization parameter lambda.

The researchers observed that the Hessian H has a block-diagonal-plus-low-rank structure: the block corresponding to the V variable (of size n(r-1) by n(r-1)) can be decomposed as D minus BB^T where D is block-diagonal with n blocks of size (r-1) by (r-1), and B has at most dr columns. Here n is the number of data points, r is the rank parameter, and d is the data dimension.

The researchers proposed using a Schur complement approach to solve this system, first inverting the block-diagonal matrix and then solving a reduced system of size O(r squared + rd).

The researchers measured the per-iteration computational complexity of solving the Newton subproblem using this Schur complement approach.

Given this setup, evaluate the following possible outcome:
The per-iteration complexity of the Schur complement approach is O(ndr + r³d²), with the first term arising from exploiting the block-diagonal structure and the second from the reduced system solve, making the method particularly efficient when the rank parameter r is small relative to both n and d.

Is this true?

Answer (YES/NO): NO